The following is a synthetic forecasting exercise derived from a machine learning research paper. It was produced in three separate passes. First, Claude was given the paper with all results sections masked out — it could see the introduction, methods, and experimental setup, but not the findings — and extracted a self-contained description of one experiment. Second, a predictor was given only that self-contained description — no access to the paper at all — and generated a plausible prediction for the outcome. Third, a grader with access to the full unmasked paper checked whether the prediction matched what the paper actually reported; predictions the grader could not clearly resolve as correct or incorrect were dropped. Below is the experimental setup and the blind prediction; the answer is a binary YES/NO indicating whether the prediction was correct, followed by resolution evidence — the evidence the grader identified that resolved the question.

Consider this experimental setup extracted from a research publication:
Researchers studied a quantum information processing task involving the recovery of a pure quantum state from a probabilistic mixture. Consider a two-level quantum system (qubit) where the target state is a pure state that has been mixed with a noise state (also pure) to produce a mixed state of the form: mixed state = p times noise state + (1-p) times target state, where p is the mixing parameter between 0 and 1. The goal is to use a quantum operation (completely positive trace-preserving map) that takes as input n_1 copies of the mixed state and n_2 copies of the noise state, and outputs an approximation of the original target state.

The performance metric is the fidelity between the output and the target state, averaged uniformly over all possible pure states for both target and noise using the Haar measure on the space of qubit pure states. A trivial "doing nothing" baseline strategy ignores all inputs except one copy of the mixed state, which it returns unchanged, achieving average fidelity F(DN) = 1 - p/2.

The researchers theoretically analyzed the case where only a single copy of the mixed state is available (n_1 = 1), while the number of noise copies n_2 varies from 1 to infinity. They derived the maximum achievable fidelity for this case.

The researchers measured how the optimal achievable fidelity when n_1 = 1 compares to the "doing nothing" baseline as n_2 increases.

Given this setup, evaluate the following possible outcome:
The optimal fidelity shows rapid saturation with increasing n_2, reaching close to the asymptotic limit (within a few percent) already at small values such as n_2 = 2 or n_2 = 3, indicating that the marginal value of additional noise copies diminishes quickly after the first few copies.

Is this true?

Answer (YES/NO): NO